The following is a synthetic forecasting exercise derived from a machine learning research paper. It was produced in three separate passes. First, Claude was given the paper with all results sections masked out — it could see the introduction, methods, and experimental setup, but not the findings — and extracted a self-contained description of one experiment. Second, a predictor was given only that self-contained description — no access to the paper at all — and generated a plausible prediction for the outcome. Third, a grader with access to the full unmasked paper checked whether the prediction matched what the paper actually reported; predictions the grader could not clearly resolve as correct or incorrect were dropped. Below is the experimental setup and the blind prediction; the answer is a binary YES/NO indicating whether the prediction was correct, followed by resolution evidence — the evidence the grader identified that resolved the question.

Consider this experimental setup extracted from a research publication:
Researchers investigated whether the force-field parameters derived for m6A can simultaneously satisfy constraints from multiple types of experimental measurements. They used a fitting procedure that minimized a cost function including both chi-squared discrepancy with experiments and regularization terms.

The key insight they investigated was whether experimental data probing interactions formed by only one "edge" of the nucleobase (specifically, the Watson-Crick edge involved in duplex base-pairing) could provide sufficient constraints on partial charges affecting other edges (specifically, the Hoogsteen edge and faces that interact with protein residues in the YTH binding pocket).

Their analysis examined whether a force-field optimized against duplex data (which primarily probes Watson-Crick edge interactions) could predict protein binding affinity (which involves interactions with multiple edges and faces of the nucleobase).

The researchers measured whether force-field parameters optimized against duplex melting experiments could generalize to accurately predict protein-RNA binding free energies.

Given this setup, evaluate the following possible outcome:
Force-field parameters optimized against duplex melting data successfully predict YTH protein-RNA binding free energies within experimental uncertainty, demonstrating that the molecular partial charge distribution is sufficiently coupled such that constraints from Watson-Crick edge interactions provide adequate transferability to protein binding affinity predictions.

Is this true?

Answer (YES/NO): NO